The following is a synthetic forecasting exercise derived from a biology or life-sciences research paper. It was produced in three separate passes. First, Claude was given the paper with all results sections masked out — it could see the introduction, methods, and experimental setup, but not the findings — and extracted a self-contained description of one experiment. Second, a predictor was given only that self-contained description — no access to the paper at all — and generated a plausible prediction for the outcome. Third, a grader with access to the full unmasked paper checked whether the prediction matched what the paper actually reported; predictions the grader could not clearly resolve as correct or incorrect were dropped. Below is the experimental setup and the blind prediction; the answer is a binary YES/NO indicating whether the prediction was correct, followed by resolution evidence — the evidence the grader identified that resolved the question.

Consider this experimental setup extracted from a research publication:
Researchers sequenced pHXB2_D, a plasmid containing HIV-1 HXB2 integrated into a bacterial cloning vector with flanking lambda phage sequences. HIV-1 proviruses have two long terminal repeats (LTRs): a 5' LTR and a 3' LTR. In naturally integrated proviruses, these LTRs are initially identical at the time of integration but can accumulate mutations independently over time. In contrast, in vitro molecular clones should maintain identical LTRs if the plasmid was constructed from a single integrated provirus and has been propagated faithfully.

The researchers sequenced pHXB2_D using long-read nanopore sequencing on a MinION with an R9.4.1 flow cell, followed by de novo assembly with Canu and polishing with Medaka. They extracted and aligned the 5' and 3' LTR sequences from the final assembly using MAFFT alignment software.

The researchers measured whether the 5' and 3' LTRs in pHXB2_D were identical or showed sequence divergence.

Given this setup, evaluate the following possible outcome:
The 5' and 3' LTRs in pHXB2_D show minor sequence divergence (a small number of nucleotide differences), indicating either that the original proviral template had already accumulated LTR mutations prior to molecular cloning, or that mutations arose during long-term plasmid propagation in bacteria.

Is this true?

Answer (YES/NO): NO